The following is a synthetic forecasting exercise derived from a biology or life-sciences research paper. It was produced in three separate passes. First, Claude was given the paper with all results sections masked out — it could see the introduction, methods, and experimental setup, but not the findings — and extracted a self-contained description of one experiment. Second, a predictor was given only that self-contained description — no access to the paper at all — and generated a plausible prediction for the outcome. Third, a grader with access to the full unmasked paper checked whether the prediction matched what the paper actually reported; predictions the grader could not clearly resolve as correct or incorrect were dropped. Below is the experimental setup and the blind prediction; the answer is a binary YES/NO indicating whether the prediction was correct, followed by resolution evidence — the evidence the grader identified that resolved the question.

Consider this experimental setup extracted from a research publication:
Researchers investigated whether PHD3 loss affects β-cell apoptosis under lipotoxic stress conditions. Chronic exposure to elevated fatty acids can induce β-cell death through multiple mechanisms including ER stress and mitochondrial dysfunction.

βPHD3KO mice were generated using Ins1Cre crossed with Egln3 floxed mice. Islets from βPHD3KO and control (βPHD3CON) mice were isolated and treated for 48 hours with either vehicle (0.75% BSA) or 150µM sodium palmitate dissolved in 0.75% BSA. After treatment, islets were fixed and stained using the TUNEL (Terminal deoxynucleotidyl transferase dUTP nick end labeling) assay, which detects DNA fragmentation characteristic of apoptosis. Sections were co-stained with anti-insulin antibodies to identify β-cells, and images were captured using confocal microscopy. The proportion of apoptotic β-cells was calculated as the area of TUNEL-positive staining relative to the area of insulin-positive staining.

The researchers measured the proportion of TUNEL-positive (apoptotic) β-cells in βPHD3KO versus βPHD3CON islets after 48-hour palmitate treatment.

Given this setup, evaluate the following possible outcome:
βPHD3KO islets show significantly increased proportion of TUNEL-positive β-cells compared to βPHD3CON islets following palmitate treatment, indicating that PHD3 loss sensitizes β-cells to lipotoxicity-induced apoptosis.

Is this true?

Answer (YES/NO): YES